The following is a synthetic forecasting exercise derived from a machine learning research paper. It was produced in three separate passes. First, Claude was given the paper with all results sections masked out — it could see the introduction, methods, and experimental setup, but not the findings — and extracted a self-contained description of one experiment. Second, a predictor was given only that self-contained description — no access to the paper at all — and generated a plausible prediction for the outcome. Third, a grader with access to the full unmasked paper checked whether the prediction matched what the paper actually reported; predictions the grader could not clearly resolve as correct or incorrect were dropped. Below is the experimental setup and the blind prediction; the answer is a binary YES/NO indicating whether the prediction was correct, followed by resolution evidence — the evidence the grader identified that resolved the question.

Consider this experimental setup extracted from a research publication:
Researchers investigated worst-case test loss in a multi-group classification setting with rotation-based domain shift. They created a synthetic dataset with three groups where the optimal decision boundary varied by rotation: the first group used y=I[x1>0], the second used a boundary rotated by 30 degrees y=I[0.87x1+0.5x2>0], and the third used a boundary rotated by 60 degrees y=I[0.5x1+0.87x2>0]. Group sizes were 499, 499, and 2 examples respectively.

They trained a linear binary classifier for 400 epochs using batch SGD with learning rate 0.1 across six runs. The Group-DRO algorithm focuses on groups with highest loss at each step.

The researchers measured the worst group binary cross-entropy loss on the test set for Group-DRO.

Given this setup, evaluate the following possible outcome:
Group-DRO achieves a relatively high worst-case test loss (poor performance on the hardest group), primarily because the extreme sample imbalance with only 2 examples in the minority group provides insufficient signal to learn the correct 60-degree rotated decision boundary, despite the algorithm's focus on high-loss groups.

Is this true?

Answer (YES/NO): NO